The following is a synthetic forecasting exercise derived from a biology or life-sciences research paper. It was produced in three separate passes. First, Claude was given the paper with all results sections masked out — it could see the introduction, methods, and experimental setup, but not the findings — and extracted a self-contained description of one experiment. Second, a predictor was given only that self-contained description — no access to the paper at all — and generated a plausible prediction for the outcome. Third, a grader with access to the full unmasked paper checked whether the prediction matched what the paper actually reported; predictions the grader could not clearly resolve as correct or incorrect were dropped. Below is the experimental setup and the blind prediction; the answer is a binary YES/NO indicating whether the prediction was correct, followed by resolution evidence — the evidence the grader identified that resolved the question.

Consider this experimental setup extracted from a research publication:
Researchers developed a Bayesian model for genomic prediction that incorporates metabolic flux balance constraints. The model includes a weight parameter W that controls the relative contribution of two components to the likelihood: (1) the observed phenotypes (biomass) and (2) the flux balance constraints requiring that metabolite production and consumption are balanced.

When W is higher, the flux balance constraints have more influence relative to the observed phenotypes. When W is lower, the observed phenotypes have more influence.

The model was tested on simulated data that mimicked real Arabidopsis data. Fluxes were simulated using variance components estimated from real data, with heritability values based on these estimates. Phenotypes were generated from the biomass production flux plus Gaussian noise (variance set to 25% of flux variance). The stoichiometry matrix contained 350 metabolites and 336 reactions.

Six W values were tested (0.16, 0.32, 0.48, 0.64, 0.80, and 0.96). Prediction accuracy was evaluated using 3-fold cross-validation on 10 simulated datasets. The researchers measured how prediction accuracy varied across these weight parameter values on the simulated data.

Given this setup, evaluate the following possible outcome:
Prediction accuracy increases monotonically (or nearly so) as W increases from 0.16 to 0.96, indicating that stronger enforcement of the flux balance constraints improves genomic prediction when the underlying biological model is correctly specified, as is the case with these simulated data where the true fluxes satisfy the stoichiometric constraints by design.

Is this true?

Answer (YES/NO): NO